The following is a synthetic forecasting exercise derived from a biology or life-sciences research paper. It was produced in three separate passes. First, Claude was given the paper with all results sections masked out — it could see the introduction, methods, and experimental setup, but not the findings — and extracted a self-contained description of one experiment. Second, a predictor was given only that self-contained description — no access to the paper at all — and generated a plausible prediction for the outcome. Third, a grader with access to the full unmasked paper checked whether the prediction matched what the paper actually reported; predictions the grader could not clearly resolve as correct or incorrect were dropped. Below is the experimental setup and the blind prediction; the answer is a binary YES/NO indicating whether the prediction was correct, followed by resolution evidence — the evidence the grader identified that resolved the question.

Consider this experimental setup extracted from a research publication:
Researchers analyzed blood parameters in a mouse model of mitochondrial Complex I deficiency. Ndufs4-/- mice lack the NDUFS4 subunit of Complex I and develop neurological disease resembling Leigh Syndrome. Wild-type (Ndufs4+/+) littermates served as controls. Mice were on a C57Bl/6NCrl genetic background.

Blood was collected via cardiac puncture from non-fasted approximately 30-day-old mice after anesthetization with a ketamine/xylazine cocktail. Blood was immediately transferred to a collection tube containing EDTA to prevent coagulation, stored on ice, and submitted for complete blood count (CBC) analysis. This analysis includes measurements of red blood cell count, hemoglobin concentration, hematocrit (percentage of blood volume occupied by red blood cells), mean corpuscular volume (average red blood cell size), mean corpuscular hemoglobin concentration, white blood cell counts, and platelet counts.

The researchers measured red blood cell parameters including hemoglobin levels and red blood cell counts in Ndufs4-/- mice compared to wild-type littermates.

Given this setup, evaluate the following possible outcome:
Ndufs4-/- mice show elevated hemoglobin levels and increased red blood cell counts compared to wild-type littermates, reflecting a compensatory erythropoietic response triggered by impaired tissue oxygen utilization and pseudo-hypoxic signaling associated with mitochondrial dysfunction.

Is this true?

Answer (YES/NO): NO